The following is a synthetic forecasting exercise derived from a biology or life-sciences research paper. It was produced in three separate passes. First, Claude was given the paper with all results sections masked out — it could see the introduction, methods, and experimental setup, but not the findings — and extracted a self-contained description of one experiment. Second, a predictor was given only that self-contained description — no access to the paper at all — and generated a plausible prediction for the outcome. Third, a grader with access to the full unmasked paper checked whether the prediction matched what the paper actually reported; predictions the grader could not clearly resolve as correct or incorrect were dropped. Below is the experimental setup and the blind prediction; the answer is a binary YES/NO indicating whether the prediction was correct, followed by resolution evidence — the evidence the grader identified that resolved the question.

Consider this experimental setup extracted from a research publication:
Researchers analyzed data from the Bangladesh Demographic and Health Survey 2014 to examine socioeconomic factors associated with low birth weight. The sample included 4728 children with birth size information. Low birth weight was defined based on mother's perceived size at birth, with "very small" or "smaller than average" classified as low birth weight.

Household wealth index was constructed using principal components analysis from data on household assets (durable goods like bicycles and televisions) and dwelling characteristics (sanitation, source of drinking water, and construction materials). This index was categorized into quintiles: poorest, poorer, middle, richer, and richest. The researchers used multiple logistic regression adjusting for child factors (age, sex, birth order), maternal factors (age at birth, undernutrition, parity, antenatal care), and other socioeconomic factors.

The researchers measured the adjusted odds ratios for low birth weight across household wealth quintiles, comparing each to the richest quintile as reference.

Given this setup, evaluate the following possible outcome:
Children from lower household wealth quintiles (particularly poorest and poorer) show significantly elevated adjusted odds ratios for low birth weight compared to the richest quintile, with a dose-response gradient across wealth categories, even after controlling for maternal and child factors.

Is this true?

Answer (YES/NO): NO